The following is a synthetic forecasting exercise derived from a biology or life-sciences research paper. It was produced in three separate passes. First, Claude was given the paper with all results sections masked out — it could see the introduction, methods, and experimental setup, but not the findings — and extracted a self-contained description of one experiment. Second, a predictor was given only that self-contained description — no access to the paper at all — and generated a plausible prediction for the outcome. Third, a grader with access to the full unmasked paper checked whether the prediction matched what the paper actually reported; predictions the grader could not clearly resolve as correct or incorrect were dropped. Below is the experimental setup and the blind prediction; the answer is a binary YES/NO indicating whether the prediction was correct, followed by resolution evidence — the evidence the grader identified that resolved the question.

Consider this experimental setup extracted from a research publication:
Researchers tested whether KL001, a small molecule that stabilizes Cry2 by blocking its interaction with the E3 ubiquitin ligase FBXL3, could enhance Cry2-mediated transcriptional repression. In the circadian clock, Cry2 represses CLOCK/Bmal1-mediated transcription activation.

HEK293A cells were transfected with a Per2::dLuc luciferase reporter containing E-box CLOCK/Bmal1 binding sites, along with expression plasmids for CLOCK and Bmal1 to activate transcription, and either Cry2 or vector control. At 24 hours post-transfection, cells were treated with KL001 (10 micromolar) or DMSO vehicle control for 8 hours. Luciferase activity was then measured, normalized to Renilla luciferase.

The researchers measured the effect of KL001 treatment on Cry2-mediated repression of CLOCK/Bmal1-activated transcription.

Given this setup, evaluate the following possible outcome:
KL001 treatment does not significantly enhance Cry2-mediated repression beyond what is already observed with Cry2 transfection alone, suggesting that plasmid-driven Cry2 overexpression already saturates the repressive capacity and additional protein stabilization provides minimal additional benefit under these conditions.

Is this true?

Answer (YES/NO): NO